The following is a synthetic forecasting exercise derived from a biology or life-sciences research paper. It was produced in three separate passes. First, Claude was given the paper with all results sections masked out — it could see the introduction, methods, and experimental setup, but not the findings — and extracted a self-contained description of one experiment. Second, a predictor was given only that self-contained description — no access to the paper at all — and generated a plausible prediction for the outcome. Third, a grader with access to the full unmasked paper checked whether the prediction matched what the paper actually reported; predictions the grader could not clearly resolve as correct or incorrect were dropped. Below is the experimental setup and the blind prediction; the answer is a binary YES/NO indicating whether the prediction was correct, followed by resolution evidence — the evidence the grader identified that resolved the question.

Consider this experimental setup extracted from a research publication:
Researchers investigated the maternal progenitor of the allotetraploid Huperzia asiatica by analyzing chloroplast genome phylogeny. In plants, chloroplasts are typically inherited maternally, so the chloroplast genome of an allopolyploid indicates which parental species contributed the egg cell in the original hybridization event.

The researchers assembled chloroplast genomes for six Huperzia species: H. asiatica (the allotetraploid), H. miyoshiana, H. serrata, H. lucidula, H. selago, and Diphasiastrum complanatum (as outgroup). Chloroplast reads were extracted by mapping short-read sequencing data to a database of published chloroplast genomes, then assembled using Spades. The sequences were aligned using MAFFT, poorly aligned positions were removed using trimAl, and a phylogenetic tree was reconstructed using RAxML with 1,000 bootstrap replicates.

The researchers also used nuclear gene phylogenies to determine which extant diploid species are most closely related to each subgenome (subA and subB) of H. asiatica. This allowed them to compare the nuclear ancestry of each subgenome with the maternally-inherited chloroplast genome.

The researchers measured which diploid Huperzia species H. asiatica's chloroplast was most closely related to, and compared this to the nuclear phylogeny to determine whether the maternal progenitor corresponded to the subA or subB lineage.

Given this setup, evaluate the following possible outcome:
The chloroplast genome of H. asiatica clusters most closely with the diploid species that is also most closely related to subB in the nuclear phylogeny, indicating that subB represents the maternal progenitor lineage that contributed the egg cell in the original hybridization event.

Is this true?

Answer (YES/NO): NO